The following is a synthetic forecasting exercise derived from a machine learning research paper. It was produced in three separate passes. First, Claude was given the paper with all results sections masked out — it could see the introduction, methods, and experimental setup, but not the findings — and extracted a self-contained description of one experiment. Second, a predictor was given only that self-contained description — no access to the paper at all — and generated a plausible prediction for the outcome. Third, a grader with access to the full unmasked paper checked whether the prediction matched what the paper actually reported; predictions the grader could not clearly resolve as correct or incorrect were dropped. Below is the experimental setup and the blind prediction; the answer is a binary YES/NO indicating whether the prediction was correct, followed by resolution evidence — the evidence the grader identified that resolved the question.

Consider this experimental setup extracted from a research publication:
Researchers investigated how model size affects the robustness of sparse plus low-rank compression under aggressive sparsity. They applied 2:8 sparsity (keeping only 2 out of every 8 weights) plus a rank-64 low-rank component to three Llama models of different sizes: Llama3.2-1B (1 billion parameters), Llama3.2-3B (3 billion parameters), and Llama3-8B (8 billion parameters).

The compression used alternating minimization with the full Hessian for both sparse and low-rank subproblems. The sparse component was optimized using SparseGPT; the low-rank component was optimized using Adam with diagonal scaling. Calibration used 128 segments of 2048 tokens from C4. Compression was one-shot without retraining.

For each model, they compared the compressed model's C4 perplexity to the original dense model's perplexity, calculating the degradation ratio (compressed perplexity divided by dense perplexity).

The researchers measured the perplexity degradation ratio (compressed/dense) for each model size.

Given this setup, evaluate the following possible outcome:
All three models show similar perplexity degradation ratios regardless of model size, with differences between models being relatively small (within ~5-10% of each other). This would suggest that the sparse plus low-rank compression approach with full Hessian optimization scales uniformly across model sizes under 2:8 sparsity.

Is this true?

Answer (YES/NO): NO